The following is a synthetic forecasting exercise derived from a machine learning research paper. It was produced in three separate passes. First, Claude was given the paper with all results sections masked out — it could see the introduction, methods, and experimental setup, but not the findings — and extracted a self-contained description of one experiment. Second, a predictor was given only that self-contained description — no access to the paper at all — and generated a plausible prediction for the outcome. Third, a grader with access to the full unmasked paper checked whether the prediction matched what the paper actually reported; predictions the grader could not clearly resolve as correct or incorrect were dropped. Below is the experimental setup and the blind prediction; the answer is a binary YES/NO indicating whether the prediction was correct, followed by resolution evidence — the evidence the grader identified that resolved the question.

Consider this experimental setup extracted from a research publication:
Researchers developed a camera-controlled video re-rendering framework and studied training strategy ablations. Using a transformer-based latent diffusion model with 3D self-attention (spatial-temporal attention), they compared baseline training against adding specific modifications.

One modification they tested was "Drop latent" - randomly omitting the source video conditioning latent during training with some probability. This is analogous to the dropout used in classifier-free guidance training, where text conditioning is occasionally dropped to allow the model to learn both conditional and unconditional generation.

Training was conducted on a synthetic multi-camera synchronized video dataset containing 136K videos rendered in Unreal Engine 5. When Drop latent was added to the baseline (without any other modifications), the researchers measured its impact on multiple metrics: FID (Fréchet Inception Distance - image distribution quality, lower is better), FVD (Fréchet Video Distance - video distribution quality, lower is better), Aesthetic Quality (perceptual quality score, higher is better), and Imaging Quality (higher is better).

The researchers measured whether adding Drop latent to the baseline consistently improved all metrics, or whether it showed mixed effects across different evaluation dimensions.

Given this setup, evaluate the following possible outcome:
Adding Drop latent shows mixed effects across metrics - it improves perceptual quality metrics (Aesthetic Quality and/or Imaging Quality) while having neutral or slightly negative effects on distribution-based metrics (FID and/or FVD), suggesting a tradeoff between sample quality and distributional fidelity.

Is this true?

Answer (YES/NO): NO